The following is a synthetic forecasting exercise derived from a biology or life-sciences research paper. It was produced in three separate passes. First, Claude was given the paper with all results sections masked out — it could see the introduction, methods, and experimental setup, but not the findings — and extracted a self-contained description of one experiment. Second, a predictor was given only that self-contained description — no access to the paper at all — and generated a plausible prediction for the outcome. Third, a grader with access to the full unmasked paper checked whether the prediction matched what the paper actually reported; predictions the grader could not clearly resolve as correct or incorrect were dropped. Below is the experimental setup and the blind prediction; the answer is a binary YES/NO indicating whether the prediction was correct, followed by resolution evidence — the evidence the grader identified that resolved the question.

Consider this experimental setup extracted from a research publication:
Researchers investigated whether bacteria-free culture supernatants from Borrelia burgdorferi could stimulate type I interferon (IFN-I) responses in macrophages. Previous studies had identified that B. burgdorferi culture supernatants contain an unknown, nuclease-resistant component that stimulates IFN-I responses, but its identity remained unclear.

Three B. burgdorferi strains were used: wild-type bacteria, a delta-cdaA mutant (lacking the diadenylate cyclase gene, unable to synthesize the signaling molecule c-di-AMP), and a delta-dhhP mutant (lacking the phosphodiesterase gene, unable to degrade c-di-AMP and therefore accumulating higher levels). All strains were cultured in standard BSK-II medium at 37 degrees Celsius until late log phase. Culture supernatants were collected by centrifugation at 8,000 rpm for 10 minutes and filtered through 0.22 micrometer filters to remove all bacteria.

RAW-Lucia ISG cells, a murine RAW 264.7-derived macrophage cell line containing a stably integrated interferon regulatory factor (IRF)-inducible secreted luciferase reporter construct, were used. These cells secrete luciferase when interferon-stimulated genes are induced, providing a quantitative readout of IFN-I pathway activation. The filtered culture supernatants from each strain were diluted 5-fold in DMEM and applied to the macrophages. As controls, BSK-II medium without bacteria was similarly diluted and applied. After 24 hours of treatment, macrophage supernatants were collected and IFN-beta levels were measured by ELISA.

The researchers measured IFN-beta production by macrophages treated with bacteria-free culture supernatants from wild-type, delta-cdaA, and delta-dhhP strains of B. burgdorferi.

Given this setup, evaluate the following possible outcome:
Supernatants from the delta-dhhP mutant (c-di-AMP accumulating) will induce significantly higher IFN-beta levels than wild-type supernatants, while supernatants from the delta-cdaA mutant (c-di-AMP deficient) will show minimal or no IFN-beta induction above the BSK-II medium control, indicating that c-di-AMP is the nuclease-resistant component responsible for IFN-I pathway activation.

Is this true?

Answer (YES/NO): NO